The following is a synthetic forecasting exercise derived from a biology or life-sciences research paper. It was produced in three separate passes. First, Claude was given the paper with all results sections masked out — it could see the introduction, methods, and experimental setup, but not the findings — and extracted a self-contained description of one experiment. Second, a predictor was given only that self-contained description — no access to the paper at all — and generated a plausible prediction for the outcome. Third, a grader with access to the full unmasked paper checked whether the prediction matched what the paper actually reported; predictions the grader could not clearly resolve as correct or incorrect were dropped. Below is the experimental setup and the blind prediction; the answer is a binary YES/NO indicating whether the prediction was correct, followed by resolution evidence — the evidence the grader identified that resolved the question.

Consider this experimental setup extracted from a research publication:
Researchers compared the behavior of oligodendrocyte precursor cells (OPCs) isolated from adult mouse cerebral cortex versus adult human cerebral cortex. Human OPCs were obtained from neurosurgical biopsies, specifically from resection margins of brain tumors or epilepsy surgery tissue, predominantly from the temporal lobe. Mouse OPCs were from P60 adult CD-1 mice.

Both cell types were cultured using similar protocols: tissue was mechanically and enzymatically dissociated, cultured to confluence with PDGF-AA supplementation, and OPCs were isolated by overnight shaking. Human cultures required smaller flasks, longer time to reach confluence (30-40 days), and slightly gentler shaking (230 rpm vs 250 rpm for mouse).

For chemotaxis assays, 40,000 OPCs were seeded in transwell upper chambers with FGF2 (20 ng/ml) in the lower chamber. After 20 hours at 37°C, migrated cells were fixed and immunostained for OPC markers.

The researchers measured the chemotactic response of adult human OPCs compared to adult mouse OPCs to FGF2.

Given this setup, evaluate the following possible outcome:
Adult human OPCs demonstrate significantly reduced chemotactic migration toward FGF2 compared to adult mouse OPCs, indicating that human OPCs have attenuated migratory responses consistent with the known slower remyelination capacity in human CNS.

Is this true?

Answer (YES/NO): NO